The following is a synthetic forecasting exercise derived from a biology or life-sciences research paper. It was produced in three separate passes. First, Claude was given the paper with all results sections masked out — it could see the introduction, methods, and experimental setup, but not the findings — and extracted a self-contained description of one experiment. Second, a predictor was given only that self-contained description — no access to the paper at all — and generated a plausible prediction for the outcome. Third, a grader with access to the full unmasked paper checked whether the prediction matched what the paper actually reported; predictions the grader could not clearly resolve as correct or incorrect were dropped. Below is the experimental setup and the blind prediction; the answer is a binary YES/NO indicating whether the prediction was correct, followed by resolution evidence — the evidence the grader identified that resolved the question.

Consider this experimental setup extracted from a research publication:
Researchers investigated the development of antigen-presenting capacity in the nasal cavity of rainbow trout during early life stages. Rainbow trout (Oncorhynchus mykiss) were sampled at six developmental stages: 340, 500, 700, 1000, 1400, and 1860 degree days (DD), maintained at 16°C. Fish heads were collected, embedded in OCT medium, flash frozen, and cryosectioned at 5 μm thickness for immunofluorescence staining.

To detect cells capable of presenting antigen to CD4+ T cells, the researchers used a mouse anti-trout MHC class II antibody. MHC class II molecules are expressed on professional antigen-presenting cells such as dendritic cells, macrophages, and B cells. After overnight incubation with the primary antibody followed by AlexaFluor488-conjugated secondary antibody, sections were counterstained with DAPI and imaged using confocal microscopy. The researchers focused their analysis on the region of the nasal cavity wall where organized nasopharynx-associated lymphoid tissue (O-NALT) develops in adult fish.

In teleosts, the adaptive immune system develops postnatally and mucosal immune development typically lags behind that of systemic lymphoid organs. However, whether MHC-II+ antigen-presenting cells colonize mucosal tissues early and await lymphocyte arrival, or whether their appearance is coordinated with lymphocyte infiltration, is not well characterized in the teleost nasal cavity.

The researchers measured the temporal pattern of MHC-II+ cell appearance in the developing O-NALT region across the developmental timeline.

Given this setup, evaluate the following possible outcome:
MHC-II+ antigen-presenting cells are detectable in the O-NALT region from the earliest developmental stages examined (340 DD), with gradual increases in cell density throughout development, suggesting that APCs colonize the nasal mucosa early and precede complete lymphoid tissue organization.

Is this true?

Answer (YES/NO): NO